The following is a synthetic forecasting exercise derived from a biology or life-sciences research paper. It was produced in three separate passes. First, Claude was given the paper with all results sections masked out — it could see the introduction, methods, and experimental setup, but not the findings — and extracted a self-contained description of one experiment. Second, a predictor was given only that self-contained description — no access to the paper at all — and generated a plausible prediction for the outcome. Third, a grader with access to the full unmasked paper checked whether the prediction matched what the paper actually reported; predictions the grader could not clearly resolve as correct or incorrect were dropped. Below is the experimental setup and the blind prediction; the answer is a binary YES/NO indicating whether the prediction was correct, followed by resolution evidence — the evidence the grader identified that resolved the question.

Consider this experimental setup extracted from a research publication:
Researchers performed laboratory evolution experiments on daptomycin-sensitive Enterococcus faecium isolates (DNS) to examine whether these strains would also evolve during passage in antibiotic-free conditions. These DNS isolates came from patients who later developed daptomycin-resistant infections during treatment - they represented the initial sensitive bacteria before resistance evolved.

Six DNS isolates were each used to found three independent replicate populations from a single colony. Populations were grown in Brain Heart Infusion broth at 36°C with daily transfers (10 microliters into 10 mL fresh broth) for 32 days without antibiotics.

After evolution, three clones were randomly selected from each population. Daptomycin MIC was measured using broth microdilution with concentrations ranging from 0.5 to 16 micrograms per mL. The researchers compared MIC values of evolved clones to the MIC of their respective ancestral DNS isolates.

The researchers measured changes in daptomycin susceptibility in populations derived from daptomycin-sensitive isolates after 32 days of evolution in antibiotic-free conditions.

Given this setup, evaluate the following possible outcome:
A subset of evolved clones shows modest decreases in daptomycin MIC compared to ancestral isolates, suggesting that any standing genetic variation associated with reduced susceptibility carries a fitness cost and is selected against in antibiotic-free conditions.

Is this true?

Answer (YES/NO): NO